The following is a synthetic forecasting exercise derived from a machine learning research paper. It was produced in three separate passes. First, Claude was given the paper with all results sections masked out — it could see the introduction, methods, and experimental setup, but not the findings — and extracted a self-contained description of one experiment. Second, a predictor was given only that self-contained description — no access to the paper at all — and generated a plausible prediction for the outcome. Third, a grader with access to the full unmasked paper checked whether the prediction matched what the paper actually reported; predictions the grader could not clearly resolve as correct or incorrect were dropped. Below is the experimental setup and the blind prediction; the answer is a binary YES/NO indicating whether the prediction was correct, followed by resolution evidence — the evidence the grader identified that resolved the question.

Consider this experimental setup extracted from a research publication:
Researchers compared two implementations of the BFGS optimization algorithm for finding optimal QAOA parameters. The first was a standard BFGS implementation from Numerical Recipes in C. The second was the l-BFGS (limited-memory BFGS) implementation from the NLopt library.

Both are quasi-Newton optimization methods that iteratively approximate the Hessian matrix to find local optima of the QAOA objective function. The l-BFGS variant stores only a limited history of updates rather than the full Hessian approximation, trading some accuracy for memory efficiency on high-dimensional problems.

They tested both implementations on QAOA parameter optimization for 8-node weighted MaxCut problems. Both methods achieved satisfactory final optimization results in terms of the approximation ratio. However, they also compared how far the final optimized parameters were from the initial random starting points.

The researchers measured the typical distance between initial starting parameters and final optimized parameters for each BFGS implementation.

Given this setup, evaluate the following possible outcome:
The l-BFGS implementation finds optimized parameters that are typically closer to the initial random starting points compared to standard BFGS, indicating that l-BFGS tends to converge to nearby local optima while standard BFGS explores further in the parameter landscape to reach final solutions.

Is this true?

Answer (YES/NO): YES